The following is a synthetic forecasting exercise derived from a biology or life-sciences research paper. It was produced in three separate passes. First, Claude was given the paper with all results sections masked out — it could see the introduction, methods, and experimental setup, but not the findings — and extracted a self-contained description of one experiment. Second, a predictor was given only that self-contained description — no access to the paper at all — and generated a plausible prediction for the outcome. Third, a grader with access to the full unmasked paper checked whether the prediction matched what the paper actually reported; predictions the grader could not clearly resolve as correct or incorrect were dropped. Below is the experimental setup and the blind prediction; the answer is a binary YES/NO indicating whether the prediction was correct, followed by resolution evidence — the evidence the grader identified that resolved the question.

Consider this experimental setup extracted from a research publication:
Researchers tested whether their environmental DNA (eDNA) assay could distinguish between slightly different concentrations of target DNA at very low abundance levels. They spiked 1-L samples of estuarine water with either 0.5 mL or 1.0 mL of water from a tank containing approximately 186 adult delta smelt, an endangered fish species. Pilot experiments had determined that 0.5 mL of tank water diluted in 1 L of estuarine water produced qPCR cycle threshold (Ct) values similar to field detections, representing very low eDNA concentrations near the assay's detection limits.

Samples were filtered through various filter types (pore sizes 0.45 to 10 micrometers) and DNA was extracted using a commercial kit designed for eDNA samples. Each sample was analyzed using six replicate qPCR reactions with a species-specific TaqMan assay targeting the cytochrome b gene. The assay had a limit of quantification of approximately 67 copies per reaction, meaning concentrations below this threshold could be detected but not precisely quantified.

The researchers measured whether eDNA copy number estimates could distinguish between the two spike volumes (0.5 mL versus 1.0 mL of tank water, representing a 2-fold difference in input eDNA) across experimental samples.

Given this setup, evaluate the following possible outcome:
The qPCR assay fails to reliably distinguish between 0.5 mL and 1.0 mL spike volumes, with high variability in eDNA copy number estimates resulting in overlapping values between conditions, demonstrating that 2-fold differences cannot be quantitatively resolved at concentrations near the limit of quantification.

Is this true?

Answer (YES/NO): YES